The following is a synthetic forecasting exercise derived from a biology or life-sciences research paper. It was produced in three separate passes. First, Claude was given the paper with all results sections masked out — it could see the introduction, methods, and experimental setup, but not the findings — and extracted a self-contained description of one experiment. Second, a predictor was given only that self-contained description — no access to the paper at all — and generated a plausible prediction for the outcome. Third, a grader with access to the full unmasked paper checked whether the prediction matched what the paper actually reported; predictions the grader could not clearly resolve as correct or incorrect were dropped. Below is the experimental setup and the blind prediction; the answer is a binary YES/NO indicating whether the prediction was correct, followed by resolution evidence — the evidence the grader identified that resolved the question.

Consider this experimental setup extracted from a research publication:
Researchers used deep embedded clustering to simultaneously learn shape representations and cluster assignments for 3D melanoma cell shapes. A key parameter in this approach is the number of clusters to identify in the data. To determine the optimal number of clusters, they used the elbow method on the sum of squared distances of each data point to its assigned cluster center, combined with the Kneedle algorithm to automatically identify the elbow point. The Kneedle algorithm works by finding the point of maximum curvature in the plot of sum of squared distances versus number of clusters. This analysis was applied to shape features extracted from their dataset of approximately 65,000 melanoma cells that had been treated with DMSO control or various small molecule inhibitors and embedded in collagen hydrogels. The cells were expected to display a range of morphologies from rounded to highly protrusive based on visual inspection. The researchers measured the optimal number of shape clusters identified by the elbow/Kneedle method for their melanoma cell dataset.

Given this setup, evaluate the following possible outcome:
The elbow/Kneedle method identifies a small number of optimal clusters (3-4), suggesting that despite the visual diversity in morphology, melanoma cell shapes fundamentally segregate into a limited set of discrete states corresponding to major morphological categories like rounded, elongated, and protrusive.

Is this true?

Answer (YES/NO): NO